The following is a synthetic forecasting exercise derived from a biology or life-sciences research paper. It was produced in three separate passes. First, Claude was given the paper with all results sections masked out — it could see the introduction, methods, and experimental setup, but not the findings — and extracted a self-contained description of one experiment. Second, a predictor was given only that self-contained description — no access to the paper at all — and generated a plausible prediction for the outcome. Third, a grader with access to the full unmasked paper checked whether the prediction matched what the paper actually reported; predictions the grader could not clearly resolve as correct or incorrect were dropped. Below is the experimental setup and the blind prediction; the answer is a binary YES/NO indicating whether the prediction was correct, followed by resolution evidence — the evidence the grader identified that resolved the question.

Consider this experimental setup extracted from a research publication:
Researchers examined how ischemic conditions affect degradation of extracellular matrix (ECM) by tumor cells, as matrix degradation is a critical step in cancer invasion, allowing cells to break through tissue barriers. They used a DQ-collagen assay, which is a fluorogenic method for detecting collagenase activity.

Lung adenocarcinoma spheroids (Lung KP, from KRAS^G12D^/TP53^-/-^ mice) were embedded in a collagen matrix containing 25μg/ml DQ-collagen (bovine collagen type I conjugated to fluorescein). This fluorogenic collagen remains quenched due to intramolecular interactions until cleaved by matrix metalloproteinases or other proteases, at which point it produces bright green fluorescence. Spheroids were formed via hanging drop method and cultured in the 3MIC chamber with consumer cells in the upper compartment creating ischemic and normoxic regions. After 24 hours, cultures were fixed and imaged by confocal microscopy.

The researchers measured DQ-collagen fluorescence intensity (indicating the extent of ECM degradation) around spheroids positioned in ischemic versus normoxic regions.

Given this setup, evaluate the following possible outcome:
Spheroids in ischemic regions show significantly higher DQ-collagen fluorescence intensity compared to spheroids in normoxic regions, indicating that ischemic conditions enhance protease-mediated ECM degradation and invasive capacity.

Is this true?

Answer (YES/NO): YES